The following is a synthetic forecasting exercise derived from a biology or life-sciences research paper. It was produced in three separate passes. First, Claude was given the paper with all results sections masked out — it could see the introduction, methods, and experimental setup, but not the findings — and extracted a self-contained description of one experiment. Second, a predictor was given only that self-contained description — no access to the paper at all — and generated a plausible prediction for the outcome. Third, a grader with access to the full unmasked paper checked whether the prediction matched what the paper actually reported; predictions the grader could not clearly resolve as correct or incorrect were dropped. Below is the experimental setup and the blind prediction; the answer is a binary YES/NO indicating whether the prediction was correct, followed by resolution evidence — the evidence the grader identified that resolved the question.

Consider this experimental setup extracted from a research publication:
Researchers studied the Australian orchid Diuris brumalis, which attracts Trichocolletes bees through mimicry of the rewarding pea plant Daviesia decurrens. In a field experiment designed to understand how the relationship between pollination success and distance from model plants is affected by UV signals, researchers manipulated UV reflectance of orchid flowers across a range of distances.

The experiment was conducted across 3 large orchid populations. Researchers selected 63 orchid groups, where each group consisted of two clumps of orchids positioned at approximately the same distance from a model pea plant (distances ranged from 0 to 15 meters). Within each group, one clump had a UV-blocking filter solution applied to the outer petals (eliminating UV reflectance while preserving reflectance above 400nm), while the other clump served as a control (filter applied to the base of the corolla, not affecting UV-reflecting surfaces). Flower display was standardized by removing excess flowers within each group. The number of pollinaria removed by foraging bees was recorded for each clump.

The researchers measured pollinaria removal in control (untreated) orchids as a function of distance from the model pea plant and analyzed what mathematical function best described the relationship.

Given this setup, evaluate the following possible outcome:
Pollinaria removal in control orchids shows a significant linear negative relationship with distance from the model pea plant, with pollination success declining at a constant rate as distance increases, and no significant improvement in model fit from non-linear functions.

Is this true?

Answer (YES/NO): NO